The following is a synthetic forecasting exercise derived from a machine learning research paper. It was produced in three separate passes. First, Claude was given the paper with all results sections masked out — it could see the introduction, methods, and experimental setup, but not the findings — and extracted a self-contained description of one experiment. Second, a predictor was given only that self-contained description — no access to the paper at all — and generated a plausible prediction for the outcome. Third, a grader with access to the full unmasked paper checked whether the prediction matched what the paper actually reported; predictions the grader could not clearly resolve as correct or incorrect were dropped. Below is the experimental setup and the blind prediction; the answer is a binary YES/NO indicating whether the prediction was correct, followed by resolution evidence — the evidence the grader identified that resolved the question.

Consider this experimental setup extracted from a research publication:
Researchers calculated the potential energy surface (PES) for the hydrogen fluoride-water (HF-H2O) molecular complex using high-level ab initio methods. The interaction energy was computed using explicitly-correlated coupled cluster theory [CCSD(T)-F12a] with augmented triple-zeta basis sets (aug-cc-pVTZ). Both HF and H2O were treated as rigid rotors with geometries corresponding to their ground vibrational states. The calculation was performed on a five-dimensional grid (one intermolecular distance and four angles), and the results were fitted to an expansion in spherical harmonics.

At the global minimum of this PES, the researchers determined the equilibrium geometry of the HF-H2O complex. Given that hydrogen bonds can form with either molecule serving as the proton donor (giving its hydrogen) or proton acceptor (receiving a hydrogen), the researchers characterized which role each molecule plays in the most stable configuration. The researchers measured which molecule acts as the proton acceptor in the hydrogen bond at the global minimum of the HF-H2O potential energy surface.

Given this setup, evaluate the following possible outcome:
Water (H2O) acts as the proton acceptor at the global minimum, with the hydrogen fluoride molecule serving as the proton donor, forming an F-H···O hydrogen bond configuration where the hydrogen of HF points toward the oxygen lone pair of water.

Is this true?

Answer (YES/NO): YES